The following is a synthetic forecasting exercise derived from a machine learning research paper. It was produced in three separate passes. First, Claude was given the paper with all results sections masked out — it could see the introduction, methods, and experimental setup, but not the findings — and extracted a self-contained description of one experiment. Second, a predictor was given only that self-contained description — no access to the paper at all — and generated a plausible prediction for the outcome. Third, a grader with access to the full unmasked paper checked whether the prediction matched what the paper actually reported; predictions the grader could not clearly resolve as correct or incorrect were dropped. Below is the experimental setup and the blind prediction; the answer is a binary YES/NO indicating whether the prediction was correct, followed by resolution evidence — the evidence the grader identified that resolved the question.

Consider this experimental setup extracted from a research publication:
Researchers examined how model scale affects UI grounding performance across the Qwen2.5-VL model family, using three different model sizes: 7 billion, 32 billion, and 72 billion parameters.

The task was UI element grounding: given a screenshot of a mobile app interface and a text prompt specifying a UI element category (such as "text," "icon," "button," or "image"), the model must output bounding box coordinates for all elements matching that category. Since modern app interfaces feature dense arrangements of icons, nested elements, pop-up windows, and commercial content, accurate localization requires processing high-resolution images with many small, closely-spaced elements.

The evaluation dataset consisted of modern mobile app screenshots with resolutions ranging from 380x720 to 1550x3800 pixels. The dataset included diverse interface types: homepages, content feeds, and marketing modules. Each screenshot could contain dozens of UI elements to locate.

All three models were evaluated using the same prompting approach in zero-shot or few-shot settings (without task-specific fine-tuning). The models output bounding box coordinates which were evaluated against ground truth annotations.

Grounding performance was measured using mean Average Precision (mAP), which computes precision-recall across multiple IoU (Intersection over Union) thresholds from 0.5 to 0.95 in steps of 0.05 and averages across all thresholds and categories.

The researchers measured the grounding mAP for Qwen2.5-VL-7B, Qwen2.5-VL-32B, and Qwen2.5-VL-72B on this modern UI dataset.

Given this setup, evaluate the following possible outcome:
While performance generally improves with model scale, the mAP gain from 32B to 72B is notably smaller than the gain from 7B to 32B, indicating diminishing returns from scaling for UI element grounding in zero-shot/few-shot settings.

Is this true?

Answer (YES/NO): NO